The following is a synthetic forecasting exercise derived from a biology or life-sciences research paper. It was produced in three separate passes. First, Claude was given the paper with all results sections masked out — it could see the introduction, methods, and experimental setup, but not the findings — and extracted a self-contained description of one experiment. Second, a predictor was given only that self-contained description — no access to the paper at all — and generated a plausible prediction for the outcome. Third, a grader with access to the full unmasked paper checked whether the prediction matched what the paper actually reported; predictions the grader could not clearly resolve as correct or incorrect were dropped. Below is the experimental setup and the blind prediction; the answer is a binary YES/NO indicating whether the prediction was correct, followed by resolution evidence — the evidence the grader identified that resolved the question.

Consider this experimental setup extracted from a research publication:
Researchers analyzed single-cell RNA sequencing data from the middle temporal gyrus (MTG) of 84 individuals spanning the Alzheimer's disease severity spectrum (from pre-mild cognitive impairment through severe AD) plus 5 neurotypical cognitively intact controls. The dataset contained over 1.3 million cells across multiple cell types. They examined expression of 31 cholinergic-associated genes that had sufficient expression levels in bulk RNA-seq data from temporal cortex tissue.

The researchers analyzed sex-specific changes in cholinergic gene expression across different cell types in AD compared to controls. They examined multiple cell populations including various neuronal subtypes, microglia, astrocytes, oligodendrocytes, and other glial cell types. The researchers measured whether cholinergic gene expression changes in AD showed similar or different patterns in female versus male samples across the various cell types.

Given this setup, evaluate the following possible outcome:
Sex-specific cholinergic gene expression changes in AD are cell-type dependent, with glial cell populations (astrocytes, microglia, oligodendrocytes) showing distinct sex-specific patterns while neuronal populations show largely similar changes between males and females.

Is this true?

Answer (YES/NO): NO